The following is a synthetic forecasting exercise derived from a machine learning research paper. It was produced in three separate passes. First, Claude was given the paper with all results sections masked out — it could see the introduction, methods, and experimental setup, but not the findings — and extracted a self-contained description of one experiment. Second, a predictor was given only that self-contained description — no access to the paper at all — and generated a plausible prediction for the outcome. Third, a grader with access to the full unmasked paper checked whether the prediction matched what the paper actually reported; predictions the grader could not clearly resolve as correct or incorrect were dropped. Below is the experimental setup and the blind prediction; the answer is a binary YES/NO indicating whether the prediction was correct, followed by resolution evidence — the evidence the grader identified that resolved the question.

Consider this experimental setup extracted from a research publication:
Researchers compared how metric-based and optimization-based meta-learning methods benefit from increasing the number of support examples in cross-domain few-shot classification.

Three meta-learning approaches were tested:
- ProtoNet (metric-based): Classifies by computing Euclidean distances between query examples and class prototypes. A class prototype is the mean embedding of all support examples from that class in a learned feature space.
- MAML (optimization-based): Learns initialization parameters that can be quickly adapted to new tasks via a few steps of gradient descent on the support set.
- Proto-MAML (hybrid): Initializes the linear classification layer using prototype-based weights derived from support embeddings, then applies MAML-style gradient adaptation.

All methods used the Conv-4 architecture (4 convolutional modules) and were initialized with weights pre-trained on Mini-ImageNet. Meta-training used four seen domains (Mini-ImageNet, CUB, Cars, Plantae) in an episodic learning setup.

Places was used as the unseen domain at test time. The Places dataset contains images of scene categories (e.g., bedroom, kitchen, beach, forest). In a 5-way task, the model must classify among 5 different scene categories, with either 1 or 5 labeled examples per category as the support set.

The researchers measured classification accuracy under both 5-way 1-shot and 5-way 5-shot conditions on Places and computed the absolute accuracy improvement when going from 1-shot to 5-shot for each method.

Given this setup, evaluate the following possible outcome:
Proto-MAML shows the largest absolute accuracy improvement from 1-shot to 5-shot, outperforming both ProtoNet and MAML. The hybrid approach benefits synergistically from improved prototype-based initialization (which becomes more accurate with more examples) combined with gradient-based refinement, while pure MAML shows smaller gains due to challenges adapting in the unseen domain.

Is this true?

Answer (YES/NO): NO